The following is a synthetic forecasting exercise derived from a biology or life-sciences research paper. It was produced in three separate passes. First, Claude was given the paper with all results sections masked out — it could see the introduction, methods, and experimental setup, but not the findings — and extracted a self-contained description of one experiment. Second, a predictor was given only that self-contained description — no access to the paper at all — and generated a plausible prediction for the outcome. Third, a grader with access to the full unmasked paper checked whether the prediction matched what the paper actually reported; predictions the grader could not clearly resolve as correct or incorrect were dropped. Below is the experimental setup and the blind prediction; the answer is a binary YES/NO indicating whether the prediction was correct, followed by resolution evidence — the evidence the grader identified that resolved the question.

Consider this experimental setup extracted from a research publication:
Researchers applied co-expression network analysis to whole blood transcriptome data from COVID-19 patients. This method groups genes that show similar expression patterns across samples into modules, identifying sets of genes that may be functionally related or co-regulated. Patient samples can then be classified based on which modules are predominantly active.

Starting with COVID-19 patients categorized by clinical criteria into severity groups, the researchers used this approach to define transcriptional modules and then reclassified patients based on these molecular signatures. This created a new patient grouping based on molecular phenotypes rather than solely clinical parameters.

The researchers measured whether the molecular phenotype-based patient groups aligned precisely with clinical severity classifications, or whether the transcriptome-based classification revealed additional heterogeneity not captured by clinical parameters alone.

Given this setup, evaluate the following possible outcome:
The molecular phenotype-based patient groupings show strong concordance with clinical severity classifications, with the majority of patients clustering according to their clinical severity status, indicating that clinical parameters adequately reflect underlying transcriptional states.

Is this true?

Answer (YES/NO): NO